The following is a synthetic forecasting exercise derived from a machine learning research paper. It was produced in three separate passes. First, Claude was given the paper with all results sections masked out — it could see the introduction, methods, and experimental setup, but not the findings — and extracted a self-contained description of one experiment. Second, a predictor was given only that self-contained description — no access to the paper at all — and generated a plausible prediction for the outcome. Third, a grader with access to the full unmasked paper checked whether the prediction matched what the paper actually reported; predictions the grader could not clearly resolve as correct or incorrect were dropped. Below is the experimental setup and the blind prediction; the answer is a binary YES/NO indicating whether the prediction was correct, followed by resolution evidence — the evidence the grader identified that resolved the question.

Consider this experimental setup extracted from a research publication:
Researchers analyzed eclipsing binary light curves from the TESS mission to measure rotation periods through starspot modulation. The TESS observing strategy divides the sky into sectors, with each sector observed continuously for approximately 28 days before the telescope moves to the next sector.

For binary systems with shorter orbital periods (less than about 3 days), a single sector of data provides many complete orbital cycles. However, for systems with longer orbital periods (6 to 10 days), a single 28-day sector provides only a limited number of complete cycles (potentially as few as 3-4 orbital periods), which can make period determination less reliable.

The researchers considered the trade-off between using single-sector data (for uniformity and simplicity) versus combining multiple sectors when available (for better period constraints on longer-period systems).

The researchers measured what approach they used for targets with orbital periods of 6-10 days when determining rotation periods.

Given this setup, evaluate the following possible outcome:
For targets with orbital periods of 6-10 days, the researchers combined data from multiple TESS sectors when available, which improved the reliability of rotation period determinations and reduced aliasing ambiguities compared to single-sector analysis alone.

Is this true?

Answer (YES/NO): NO